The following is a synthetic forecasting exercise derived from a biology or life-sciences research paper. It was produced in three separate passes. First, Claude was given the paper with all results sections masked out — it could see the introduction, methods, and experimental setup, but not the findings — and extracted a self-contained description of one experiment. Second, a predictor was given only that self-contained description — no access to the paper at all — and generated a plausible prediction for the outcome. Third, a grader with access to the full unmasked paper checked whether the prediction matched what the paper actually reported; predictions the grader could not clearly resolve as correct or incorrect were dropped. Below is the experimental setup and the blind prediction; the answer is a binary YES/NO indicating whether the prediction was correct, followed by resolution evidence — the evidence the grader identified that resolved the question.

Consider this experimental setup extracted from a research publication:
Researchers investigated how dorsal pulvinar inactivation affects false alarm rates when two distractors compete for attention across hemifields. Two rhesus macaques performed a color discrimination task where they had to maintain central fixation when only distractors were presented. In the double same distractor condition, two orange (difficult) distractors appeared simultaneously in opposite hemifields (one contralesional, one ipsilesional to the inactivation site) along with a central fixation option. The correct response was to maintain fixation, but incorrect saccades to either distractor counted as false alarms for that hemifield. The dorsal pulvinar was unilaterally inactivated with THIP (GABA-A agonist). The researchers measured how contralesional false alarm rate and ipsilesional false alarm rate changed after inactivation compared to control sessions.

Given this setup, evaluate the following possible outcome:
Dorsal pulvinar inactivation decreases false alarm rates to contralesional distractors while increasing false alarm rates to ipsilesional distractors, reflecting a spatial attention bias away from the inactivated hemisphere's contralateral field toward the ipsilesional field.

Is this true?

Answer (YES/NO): YES